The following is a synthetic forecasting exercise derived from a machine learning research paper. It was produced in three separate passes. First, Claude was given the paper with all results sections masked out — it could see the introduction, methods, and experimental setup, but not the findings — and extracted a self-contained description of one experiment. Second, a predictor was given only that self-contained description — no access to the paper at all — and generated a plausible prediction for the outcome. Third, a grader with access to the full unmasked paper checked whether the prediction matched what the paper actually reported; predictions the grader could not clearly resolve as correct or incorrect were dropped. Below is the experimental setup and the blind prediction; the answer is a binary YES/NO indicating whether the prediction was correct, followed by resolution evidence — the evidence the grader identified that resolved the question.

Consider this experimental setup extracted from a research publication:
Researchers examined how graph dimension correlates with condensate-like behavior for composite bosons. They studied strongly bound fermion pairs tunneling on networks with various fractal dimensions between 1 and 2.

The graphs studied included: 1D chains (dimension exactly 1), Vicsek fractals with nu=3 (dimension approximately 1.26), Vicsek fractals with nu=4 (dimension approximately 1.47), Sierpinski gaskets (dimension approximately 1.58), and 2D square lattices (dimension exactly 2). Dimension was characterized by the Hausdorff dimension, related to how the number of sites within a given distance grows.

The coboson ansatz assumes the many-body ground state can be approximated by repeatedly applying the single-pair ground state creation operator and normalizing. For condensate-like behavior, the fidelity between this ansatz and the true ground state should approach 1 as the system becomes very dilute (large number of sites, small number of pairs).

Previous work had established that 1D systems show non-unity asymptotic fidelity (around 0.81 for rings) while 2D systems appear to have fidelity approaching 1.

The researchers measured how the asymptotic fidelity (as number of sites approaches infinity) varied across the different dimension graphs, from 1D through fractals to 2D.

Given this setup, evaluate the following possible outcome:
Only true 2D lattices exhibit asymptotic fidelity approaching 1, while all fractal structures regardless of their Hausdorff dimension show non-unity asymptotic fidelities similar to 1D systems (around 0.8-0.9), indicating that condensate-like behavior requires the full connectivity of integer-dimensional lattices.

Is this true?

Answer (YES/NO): NO